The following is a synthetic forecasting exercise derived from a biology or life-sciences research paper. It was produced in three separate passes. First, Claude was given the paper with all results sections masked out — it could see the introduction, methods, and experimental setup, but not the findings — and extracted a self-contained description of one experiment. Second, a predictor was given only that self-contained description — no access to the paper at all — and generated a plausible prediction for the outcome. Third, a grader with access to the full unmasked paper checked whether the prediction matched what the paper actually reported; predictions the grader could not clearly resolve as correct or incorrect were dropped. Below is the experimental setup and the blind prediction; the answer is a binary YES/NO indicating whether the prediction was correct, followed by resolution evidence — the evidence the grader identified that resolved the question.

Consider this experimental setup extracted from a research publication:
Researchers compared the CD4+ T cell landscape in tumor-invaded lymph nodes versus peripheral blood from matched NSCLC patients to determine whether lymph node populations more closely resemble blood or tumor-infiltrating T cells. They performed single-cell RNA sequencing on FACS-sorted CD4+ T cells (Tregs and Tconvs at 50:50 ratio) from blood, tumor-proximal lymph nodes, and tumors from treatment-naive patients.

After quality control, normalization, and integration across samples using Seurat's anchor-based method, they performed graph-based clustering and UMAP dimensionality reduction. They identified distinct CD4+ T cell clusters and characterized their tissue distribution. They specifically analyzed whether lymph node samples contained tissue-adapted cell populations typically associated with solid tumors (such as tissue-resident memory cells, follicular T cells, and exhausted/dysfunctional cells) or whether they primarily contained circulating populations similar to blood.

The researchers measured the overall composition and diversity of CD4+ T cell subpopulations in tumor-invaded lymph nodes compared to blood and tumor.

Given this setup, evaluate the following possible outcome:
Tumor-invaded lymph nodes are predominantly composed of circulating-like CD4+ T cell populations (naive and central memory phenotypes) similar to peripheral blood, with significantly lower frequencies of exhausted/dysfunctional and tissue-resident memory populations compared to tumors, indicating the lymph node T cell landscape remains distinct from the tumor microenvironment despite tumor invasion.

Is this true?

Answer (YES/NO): NO